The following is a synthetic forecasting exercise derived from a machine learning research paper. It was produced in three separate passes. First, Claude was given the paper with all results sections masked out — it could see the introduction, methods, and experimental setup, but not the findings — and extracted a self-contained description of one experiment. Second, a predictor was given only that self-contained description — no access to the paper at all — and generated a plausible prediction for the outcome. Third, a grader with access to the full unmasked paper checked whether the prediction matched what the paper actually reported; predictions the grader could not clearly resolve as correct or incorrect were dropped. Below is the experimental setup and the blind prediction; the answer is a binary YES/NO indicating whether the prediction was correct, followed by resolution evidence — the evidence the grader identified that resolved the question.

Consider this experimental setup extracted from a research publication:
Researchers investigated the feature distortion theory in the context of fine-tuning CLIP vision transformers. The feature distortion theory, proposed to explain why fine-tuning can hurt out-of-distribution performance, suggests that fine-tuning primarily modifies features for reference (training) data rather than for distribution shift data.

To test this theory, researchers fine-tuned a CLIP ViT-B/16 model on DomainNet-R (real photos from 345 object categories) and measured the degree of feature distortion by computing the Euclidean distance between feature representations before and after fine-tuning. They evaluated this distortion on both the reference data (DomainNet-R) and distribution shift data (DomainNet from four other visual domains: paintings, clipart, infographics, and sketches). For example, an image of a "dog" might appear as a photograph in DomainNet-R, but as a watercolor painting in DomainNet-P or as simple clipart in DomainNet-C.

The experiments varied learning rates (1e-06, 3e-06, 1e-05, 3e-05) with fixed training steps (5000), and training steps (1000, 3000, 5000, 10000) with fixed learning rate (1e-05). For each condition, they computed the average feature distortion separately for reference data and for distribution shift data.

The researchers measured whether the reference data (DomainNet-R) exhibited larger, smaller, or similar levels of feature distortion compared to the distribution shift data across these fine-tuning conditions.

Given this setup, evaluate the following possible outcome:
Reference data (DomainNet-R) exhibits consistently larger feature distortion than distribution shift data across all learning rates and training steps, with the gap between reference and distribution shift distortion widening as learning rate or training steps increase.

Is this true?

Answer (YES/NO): NO